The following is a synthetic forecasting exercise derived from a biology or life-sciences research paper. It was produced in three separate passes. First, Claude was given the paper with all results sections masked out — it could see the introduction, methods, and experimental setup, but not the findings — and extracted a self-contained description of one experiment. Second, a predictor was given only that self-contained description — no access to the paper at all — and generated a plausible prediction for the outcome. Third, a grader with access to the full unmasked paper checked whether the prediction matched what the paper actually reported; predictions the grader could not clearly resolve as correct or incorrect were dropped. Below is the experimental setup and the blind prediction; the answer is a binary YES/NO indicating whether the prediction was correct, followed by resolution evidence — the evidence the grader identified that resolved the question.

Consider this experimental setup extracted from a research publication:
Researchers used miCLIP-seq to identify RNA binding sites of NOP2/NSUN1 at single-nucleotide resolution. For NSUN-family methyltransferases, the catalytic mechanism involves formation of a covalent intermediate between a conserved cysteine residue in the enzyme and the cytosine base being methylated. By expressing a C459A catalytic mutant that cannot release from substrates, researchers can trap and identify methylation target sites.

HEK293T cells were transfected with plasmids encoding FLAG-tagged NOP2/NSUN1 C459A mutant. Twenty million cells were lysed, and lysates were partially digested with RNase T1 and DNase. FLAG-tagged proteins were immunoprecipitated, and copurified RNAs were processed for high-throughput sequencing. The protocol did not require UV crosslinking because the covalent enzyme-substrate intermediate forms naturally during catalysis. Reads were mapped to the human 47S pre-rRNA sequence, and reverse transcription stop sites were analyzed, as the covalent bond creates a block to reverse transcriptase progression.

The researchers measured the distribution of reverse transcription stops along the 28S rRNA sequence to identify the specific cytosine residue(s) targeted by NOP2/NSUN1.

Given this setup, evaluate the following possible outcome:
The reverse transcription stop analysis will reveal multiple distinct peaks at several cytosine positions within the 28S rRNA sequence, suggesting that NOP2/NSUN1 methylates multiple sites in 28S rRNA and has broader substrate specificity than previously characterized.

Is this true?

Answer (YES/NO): NO